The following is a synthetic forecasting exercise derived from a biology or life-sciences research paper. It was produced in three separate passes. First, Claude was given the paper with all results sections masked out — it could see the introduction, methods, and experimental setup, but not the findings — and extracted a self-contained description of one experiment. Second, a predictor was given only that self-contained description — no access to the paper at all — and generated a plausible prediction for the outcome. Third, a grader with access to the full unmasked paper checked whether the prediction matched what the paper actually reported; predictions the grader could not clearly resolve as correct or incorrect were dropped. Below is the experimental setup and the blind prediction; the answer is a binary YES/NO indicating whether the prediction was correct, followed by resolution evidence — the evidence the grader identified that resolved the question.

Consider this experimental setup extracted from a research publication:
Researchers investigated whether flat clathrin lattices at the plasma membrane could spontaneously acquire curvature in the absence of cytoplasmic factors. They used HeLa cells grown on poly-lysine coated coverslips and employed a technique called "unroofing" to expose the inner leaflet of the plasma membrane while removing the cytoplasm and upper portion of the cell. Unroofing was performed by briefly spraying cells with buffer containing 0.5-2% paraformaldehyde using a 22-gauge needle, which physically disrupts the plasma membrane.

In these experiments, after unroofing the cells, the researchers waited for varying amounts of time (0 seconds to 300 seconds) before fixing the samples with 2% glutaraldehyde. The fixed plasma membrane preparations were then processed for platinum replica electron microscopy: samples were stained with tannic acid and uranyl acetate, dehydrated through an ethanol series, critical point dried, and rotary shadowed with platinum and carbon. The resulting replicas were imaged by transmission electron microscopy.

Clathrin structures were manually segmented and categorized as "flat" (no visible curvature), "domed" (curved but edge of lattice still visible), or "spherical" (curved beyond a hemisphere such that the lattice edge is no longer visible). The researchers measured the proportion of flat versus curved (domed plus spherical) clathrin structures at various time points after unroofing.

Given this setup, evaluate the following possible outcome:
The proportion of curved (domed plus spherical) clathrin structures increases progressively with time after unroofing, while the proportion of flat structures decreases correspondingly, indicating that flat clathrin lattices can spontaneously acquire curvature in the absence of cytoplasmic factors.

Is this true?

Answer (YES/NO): YES